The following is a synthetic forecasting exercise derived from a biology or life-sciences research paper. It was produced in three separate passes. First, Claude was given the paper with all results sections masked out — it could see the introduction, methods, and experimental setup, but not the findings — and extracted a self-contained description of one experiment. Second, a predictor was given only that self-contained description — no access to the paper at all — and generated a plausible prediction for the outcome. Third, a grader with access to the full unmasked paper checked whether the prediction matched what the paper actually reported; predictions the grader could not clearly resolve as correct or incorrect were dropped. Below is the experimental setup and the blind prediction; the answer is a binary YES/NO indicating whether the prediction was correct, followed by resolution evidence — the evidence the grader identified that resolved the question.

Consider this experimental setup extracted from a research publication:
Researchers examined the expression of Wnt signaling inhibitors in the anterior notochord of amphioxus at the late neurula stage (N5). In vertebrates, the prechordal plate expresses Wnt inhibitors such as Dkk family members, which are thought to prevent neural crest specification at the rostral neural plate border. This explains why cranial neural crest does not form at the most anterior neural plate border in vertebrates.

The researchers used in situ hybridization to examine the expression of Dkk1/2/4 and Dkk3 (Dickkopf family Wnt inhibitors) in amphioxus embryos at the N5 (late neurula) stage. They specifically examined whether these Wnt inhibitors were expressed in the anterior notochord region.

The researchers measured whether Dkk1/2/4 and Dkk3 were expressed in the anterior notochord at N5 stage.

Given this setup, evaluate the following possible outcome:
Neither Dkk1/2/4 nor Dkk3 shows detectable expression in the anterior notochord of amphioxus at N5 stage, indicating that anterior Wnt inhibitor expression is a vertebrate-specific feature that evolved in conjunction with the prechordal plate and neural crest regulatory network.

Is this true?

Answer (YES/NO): YES